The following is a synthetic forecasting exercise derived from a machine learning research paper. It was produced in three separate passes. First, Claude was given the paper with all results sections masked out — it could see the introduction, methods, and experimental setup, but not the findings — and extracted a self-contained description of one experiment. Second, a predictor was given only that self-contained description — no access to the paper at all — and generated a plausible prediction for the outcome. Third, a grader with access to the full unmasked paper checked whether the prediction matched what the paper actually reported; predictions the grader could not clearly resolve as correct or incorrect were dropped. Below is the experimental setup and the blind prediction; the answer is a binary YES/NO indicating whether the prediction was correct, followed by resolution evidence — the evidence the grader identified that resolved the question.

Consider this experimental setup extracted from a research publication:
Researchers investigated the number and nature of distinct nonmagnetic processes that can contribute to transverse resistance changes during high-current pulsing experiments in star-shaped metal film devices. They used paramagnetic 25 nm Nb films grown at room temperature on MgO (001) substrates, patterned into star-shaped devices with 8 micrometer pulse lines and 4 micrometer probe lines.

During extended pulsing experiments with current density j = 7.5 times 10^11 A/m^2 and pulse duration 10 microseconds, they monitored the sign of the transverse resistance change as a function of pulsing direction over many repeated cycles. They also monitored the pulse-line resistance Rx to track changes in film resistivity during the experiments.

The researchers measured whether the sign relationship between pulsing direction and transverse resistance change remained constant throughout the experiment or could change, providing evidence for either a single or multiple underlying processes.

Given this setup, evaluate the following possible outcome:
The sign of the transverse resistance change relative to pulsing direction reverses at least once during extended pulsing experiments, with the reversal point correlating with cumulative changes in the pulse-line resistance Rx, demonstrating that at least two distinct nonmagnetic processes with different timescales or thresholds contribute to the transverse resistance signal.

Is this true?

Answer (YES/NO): YES